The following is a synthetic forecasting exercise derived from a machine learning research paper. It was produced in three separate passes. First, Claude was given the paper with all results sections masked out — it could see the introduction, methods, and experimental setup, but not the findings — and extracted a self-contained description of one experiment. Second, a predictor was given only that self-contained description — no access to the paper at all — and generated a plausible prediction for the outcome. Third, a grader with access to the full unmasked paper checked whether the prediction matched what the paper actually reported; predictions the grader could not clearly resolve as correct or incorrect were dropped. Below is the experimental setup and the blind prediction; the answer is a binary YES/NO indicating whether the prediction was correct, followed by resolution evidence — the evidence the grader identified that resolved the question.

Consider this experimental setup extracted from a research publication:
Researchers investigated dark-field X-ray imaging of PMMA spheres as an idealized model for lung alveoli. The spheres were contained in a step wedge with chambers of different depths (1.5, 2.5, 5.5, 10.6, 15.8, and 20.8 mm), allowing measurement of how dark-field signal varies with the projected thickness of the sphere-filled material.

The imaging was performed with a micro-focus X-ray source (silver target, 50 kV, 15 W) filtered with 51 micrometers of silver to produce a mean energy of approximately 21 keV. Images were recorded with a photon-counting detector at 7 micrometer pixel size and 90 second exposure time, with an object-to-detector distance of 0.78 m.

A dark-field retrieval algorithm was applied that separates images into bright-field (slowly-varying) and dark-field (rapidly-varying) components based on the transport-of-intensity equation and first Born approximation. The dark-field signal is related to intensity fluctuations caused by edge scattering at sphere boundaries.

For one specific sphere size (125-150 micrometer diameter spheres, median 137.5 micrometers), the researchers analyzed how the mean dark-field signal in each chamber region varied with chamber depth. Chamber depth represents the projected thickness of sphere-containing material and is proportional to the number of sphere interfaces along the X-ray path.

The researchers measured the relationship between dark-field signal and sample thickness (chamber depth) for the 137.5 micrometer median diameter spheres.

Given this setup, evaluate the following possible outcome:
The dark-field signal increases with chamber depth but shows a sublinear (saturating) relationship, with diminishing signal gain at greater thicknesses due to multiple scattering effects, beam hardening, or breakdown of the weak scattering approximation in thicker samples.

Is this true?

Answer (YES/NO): NO